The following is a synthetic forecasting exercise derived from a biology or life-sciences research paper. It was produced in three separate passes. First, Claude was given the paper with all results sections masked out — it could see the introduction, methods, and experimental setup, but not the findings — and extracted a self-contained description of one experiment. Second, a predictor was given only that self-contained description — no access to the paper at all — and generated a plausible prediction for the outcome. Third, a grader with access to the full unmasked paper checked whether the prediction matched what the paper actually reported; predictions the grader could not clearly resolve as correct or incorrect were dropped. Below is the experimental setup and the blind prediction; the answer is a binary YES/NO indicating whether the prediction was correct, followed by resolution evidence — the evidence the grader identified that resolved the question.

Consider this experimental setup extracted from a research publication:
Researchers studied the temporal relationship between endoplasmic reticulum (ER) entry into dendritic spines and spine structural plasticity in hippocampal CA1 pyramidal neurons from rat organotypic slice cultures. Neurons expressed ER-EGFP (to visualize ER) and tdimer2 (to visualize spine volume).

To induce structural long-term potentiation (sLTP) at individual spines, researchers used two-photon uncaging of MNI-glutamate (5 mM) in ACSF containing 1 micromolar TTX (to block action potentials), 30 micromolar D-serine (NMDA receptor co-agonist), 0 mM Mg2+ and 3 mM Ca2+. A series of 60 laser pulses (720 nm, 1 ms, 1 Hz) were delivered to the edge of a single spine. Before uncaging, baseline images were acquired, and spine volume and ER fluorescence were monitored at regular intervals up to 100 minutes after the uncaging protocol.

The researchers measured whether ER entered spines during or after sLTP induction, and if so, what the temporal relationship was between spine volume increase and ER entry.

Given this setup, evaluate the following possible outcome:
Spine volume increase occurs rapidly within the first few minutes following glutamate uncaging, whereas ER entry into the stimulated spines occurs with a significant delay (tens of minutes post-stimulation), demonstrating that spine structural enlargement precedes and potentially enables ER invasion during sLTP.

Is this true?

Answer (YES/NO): NO